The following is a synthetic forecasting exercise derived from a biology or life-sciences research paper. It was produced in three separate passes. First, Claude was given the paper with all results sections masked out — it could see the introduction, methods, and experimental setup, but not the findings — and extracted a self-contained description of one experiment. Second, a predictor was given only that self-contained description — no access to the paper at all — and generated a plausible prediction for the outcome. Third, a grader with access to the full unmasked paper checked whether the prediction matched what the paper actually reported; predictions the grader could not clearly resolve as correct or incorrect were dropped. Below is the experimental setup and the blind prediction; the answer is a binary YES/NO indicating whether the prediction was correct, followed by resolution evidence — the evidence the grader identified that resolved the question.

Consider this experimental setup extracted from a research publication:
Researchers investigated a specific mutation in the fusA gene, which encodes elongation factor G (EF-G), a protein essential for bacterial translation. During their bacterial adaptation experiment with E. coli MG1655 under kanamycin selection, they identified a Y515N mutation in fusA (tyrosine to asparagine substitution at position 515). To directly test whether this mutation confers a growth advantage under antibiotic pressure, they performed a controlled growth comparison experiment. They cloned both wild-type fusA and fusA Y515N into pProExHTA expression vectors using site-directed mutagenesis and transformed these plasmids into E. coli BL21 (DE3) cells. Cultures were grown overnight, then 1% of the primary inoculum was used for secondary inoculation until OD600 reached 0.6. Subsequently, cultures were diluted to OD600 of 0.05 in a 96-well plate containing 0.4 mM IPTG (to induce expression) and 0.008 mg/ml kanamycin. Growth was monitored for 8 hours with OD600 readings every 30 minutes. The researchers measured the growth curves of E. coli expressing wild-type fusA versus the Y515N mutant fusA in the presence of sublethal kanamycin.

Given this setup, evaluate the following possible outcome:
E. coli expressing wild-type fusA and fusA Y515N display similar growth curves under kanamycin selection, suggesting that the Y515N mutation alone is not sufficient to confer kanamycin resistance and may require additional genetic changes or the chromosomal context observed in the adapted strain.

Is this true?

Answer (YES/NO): NO